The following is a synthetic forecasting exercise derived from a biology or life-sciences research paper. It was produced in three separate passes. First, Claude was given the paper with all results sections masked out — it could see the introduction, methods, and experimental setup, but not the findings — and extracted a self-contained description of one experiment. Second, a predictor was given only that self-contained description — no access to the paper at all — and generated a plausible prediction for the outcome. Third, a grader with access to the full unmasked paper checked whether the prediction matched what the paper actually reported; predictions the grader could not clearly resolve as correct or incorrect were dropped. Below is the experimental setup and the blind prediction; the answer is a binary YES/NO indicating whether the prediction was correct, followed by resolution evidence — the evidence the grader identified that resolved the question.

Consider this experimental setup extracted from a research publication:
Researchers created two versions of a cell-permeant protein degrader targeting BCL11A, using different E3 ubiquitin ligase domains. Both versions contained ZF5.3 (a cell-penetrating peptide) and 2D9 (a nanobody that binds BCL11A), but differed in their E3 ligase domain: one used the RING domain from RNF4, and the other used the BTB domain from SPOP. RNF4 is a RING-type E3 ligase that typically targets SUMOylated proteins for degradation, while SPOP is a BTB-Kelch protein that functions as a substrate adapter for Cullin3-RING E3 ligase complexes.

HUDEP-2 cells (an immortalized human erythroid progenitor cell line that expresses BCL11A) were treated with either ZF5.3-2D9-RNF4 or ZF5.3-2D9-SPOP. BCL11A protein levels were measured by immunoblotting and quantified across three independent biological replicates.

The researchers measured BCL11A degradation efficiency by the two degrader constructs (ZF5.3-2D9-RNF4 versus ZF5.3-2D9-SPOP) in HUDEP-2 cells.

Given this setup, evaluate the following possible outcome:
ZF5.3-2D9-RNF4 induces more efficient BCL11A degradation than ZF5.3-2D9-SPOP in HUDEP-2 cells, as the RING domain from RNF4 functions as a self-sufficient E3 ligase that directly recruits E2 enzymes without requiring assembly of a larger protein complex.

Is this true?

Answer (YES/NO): NO